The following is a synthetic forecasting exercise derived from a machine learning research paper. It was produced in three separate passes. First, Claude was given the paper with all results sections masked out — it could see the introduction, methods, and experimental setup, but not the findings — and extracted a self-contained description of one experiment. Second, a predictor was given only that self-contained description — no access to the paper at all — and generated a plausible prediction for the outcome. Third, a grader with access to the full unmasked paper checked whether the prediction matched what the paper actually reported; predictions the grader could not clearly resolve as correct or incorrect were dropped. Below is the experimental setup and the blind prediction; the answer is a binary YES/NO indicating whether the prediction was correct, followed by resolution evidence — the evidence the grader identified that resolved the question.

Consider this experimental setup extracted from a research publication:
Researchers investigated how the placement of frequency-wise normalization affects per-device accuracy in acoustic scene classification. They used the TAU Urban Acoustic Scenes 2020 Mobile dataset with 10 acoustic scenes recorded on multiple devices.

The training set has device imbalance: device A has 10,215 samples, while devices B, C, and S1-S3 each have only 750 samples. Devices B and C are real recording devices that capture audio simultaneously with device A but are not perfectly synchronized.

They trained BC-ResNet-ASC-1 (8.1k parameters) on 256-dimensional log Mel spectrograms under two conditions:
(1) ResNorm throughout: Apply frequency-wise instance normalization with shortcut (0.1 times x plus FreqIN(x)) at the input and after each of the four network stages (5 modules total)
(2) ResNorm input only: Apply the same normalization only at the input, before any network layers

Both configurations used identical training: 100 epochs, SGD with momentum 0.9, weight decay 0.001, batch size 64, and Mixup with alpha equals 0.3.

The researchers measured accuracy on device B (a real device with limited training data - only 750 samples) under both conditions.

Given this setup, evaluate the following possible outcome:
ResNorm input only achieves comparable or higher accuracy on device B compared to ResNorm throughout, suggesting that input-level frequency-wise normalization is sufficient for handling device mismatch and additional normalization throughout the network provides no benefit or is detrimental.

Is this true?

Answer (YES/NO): YES